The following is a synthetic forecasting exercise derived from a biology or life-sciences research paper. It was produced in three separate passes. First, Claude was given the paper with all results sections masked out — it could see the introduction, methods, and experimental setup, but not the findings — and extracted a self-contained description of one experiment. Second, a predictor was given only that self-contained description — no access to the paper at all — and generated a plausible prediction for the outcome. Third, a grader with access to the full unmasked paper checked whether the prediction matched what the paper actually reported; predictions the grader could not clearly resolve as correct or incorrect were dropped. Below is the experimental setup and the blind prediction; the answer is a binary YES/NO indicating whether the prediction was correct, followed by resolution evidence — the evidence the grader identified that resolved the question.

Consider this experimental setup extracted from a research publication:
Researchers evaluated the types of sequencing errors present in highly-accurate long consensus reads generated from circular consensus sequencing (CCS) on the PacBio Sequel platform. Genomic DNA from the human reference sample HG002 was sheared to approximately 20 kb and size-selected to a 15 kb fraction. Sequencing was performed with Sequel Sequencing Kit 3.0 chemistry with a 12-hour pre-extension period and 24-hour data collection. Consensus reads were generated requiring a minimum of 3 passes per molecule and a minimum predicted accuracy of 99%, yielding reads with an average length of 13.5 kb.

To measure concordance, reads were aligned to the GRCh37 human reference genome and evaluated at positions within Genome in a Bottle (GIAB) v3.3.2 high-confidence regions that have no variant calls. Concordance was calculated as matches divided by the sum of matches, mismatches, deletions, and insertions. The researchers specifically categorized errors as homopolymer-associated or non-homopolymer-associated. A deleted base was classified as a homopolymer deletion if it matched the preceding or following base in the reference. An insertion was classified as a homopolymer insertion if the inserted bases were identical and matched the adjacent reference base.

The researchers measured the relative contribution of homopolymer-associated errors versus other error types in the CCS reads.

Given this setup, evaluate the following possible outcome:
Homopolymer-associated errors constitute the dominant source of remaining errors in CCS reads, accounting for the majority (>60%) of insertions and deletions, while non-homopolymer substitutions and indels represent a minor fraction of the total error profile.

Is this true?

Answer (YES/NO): YES